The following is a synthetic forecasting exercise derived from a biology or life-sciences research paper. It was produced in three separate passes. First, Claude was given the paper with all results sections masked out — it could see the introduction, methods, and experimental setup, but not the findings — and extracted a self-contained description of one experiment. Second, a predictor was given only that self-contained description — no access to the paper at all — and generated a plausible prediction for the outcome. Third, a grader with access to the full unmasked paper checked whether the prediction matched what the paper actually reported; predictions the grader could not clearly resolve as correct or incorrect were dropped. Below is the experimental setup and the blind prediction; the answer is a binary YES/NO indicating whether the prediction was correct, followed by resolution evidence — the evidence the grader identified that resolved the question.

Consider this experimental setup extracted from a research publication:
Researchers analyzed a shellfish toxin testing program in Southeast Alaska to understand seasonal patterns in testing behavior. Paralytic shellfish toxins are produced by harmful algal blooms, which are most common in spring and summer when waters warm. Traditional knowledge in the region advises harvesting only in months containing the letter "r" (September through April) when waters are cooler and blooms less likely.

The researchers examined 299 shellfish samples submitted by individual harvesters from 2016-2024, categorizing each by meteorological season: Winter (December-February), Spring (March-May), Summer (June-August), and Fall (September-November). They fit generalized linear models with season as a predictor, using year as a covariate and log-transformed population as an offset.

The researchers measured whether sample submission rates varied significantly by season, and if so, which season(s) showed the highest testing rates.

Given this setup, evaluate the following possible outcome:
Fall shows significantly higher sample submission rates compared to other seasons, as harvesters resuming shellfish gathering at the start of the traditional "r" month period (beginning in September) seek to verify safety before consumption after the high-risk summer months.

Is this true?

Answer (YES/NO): NO